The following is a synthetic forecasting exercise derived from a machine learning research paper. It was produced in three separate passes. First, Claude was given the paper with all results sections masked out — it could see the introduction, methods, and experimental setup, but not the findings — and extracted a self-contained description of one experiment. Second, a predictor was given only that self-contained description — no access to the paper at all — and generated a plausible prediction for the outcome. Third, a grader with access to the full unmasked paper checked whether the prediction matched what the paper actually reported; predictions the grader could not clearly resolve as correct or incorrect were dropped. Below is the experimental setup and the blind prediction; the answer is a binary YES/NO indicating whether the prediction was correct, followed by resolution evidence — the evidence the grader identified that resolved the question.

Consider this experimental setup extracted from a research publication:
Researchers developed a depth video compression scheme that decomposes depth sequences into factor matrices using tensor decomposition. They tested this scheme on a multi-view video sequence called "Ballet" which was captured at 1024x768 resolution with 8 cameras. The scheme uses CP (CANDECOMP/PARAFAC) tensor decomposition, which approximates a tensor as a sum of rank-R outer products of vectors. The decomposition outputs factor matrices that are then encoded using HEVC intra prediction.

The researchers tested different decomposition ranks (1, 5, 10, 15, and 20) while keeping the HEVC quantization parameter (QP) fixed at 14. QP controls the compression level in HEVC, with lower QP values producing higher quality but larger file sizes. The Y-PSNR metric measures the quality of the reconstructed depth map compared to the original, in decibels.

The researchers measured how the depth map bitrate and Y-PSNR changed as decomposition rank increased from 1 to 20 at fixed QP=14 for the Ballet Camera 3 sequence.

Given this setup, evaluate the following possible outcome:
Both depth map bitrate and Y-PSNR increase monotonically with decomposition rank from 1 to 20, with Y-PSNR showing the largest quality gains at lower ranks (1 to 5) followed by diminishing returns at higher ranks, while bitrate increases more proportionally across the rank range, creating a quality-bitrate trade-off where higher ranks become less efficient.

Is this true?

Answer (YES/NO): NO